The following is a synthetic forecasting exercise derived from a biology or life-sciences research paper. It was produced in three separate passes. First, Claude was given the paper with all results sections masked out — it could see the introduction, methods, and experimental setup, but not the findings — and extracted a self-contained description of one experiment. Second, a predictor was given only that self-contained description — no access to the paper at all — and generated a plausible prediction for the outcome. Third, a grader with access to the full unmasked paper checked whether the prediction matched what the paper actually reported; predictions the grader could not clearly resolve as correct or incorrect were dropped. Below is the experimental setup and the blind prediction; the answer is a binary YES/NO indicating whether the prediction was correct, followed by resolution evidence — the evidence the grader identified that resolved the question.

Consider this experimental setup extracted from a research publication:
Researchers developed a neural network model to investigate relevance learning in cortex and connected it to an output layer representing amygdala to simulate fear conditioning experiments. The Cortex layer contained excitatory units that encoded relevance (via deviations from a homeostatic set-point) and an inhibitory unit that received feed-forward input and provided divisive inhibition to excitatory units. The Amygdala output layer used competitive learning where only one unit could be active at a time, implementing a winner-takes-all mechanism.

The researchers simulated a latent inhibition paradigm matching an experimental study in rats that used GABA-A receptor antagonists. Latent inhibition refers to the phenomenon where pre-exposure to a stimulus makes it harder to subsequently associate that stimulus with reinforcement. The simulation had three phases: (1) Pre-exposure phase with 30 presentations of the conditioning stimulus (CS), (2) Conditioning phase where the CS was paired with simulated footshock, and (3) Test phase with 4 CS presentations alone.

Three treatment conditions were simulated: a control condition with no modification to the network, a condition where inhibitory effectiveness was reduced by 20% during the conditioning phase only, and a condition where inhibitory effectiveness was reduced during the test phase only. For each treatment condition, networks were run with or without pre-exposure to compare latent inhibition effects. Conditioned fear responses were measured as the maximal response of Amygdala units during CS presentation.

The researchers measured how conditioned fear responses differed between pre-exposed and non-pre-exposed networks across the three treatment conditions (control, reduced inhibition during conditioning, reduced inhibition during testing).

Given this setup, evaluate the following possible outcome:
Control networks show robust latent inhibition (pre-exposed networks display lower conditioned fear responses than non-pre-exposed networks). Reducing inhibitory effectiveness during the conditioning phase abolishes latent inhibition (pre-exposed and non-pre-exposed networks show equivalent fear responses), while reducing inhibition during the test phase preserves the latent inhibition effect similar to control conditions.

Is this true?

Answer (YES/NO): NO